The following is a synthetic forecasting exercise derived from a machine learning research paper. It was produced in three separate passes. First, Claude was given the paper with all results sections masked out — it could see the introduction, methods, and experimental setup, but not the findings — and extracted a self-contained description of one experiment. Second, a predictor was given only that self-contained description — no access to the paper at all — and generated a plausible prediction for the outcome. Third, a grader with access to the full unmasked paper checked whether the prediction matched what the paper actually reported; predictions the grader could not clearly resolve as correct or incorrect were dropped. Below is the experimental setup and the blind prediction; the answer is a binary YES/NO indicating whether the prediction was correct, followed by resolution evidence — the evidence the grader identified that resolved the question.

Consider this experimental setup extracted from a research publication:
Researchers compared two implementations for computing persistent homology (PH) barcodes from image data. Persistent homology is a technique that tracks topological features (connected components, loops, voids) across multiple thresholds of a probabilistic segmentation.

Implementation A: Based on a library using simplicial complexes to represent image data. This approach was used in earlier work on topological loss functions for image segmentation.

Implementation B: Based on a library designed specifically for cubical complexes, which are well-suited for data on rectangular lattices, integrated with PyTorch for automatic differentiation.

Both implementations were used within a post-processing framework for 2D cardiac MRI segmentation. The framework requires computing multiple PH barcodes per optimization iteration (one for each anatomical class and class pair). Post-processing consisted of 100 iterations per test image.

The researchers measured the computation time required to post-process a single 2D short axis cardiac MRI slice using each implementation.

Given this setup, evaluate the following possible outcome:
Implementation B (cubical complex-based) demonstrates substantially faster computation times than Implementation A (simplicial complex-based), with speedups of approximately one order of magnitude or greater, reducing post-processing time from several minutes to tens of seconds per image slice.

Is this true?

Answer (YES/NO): NO